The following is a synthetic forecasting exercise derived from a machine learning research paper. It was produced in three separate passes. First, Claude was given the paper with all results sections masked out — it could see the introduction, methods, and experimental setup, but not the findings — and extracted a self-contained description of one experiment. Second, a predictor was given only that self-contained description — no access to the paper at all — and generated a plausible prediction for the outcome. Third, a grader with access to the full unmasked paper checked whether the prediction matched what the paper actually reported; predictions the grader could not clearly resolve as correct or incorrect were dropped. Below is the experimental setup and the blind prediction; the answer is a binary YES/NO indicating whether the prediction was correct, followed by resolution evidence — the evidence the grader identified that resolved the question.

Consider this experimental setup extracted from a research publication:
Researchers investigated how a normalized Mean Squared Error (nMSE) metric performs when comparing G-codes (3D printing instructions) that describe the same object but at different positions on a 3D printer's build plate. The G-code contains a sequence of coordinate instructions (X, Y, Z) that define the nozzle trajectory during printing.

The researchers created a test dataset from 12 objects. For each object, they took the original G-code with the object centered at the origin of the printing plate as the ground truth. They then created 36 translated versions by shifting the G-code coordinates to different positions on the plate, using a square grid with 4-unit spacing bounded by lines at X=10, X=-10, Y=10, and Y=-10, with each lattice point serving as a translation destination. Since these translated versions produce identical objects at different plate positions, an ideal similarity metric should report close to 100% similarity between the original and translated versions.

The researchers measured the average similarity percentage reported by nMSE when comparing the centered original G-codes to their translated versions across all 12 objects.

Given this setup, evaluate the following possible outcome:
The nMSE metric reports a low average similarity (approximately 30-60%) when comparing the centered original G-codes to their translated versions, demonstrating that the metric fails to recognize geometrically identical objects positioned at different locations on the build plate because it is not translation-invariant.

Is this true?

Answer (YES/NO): NO